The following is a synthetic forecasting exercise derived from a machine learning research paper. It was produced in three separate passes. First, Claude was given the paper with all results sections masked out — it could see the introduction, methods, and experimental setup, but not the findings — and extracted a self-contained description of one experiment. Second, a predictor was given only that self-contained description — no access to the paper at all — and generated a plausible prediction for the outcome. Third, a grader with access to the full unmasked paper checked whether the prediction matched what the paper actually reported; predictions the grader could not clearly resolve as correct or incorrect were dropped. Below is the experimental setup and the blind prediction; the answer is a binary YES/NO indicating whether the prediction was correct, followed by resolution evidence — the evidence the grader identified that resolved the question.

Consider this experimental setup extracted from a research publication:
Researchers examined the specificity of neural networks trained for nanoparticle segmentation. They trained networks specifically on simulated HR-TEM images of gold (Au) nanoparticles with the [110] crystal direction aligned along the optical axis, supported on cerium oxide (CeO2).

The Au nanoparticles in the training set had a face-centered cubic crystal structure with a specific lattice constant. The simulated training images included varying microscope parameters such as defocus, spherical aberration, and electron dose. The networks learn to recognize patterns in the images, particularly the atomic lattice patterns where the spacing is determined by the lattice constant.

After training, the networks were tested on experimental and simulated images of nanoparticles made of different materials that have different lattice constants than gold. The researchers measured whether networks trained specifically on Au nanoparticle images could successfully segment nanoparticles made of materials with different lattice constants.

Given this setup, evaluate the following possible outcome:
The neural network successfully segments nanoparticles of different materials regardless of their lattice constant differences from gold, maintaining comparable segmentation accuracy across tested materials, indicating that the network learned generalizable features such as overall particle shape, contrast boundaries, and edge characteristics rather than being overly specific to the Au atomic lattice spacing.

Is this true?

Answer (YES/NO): NO